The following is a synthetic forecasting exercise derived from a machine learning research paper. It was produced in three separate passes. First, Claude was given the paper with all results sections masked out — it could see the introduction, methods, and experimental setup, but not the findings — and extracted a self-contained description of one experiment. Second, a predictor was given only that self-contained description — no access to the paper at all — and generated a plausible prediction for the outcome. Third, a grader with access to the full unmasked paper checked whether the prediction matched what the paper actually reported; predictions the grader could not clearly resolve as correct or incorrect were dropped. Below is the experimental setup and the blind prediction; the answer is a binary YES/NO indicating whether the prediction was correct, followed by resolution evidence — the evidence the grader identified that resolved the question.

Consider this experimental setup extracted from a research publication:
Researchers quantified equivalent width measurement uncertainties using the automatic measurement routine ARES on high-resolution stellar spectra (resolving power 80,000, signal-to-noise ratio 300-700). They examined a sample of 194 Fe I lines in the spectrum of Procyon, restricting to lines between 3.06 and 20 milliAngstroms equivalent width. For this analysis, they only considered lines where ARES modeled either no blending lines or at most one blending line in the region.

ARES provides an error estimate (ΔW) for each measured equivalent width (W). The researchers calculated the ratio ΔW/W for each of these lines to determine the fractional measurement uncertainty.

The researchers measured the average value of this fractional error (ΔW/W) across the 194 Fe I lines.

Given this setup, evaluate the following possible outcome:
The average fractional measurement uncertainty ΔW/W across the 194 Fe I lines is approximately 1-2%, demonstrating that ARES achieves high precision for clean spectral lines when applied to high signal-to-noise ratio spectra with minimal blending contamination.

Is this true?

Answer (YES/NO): NO